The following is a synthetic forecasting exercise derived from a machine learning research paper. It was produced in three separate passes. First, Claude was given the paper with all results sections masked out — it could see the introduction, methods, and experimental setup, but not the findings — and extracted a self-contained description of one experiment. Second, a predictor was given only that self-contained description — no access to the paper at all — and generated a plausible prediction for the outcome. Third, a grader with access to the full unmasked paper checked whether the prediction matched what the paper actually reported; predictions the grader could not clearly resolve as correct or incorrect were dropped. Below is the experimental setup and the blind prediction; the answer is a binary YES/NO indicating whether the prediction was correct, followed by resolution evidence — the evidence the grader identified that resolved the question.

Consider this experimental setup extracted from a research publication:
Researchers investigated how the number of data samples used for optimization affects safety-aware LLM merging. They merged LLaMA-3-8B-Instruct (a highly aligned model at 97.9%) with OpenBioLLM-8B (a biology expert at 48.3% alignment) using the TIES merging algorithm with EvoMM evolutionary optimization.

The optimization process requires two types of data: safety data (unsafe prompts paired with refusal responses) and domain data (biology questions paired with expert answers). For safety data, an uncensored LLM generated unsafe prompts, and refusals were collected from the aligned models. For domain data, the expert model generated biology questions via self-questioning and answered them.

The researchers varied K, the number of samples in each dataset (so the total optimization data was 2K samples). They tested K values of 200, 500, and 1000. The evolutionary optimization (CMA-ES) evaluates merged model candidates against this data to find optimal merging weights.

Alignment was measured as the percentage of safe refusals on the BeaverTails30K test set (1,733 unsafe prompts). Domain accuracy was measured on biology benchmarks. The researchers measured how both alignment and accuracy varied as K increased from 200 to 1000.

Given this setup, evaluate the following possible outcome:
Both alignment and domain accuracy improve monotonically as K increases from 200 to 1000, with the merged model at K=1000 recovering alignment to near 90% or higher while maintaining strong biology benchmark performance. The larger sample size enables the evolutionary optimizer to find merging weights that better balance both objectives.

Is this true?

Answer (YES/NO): NO